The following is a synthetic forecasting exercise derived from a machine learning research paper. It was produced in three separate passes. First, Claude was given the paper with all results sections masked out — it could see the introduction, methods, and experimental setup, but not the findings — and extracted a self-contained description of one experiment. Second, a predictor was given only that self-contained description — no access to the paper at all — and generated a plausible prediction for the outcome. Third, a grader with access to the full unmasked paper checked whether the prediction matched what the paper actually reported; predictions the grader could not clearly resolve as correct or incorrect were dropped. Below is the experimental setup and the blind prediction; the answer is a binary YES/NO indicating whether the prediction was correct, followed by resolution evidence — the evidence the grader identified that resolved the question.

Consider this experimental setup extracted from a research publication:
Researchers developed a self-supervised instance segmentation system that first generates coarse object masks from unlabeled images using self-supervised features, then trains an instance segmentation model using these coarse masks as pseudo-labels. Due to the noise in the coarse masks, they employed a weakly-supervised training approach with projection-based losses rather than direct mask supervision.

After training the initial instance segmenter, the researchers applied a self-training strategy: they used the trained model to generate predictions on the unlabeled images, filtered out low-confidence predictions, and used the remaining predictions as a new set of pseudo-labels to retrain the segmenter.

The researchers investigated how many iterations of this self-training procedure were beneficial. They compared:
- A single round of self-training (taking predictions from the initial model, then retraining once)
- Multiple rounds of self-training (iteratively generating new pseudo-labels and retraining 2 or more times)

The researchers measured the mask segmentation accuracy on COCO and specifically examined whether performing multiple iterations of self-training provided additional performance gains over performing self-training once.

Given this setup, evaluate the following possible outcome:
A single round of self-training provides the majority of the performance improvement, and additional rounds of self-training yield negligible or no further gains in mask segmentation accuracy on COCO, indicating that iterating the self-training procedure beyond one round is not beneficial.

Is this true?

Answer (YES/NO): YES